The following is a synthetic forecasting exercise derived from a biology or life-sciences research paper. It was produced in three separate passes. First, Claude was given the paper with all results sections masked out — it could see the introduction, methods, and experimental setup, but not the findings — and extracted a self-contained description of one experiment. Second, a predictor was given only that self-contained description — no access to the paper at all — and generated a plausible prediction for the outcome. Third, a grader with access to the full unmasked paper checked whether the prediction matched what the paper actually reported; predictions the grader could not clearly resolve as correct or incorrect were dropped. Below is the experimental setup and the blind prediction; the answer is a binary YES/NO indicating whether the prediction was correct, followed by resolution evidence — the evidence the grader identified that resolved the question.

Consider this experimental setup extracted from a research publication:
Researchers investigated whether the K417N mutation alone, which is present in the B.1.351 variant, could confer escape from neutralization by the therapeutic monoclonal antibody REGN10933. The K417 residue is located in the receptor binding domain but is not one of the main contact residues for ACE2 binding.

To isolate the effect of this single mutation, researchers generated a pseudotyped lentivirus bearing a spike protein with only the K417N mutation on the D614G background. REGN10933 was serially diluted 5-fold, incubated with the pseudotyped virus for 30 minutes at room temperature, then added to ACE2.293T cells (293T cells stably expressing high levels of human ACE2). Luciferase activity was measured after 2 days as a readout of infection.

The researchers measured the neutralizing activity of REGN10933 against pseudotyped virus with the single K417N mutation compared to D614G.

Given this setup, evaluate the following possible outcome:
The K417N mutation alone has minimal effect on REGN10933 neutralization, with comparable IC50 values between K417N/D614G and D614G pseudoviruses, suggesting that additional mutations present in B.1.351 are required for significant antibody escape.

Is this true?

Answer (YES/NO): NO